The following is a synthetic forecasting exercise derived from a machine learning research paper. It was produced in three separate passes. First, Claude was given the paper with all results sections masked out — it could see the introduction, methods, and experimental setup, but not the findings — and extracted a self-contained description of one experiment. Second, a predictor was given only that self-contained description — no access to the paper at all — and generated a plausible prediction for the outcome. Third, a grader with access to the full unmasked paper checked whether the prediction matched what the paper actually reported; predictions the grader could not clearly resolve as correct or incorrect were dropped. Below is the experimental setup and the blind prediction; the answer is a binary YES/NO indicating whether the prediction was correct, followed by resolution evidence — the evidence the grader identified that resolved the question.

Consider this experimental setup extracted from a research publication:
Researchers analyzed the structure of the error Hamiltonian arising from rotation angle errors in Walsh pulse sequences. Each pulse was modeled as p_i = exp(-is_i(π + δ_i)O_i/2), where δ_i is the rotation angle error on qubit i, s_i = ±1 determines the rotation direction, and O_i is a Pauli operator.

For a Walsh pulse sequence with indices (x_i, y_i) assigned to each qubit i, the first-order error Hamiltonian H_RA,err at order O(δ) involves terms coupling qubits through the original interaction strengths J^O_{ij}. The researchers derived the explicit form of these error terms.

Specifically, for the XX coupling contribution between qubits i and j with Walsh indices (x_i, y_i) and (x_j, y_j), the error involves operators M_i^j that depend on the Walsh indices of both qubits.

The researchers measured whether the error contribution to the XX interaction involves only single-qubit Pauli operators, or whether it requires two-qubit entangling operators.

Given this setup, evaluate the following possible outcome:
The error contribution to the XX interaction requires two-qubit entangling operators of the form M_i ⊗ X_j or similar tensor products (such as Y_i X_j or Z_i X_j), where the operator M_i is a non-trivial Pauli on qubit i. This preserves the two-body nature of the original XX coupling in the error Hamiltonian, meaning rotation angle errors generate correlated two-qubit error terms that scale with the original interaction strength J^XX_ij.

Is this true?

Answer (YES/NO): YES